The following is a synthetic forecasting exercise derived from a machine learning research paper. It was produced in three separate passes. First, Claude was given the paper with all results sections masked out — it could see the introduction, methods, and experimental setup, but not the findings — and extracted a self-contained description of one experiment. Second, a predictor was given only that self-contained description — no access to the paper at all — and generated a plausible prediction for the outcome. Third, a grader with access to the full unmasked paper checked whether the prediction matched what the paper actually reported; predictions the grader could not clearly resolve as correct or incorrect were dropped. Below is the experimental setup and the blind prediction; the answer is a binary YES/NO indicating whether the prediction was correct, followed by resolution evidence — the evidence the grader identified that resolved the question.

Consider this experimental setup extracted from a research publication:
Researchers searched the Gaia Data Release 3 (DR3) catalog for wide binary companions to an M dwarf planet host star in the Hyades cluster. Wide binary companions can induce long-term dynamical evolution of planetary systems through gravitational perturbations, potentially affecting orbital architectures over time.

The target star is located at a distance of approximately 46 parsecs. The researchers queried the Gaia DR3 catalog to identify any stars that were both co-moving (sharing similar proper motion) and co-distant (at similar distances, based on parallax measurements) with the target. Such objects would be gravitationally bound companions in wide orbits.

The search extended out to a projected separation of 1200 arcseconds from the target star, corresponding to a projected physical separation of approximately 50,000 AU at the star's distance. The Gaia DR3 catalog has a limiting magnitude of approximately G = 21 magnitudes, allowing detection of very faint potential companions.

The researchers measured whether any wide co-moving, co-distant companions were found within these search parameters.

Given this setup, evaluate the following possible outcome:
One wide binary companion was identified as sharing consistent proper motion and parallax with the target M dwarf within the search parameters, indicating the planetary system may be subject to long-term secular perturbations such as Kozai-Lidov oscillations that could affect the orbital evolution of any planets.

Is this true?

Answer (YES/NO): NO